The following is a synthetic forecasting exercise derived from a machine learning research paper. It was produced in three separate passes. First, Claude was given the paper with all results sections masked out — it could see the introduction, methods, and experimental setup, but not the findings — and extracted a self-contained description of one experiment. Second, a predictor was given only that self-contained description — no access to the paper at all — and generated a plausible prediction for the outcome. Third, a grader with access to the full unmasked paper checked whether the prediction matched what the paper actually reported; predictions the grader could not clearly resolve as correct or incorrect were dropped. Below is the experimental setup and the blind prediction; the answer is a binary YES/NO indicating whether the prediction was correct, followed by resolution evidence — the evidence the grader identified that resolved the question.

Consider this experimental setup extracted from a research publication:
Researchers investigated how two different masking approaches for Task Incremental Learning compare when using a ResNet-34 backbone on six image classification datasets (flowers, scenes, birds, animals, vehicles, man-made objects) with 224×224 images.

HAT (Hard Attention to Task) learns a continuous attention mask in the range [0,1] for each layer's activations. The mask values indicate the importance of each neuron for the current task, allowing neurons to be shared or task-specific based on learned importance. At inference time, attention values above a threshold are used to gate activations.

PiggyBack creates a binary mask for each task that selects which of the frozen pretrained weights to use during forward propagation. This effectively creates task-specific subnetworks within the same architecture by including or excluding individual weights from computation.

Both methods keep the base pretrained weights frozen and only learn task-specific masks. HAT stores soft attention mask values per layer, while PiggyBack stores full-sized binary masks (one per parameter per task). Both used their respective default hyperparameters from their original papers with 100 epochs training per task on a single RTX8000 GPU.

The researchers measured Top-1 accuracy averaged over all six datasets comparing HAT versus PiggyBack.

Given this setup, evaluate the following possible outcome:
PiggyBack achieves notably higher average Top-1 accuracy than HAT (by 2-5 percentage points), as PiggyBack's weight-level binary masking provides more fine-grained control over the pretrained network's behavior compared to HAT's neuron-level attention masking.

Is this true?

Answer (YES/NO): NO